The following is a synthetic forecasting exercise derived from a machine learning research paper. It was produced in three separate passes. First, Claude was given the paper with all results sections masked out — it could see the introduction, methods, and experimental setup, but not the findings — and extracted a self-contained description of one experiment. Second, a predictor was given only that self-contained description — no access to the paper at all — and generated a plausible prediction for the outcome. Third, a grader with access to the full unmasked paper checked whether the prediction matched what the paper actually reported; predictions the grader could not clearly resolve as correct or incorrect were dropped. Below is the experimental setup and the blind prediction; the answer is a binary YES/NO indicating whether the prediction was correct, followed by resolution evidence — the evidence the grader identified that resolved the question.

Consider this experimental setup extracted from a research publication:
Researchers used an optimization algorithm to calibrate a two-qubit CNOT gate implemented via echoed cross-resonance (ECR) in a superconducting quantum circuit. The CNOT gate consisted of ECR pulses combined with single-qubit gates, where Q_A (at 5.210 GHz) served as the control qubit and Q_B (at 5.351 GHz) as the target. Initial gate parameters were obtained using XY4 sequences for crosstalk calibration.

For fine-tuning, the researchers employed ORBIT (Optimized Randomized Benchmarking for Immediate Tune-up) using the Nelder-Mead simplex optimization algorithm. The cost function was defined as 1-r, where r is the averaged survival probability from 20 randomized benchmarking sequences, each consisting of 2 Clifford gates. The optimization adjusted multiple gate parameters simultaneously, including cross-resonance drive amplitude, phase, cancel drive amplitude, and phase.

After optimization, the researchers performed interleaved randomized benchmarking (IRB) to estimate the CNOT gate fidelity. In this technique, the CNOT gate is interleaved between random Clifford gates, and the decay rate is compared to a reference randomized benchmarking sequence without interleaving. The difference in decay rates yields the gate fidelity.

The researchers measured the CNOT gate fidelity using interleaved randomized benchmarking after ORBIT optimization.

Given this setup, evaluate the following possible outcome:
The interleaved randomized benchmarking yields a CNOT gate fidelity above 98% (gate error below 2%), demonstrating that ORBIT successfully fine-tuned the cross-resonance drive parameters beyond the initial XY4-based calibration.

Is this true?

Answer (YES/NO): NO